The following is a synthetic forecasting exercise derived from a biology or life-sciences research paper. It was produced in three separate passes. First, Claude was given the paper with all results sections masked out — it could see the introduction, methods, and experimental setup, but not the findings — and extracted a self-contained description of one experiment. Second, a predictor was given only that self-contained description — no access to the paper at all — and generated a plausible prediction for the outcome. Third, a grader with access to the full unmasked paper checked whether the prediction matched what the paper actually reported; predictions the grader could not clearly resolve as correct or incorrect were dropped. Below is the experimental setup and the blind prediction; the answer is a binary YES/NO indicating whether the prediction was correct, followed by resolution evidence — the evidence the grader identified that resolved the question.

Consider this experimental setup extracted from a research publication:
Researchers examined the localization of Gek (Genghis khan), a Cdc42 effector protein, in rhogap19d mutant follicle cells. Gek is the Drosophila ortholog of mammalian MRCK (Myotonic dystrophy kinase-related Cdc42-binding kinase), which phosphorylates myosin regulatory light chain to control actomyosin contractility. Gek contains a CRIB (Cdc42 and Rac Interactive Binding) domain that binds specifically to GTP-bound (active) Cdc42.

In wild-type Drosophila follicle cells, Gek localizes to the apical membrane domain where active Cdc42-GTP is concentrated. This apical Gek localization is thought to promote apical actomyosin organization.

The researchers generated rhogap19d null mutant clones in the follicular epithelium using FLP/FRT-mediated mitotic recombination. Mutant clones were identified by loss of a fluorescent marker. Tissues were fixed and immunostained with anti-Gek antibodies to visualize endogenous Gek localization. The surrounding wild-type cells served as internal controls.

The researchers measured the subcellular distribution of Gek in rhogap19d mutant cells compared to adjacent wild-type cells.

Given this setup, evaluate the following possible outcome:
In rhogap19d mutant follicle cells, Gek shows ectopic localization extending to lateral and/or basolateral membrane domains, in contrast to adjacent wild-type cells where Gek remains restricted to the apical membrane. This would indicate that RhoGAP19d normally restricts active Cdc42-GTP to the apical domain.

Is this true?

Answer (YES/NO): YES